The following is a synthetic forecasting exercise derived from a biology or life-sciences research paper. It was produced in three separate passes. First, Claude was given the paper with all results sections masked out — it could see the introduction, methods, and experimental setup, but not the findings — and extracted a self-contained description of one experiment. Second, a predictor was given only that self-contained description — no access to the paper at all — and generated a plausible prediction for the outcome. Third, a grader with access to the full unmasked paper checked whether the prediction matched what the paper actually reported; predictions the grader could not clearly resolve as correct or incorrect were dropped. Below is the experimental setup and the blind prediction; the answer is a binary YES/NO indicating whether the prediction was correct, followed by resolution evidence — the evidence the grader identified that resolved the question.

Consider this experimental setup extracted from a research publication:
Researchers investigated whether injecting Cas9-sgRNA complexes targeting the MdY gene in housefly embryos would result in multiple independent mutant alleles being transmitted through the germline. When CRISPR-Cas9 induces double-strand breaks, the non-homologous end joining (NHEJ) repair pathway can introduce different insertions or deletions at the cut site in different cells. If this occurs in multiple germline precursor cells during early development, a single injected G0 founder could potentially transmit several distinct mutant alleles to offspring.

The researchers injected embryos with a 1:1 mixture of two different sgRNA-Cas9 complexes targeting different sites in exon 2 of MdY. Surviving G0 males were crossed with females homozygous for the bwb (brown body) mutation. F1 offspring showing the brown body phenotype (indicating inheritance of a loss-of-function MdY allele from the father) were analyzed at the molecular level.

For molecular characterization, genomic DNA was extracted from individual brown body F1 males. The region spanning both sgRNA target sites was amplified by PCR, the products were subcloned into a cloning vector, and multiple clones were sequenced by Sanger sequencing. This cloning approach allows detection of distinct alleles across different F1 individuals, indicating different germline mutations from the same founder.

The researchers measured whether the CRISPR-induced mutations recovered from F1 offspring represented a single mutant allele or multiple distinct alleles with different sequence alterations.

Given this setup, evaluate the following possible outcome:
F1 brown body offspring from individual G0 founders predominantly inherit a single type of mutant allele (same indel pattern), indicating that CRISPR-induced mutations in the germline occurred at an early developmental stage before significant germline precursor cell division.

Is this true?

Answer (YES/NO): YES